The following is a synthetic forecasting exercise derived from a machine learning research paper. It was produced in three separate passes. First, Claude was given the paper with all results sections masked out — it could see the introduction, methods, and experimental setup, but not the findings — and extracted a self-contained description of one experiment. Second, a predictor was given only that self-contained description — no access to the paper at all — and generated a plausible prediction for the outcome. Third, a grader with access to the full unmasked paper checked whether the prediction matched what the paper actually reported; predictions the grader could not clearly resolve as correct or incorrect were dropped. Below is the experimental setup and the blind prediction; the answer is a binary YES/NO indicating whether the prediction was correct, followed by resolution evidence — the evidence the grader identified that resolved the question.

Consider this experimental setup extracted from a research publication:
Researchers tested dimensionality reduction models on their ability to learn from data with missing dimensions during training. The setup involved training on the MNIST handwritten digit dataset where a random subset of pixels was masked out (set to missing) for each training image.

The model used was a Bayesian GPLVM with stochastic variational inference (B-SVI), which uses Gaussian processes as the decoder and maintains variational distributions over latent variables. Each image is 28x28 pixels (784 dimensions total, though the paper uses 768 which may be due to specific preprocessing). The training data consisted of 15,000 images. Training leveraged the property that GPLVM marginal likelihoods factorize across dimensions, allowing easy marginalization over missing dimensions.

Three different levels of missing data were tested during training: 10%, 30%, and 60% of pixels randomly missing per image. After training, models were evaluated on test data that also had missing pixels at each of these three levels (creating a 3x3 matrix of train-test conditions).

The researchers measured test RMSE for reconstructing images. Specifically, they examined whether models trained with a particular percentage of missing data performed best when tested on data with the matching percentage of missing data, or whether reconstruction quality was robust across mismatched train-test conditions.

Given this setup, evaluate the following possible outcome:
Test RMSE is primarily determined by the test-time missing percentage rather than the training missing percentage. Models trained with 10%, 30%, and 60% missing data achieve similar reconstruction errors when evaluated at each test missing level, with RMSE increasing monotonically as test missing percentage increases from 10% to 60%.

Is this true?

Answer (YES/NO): NO